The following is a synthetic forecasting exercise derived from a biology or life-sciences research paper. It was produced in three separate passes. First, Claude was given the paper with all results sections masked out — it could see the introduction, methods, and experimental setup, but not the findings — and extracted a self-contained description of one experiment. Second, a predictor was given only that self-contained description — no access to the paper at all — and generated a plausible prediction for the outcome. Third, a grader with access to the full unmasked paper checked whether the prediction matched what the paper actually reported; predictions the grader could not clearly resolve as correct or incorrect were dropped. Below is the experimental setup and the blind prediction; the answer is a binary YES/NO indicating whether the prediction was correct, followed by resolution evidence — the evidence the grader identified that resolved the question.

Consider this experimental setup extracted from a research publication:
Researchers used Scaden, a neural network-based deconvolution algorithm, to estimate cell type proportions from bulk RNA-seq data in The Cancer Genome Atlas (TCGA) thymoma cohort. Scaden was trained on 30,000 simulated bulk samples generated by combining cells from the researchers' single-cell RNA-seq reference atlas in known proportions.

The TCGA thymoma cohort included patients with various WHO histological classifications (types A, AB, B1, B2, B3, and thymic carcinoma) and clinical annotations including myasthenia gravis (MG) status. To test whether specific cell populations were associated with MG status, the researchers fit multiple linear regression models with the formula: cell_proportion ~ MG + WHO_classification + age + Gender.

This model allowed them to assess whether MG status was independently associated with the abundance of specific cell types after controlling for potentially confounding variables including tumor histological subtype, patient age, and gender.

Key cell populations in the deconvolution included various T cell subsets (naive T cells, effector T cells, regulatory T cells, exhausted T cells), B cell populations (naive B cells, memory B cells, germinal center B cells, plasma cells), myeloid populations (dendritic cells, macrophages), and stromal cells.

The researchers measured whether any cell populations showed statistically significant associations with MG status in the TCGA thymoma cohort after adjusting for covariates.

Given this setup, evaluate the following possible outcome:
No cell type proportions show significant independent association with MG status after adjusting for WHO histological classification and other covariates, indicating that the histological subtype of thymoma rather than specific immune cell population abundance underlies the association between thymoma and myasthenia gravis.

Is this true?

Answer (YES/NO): NO